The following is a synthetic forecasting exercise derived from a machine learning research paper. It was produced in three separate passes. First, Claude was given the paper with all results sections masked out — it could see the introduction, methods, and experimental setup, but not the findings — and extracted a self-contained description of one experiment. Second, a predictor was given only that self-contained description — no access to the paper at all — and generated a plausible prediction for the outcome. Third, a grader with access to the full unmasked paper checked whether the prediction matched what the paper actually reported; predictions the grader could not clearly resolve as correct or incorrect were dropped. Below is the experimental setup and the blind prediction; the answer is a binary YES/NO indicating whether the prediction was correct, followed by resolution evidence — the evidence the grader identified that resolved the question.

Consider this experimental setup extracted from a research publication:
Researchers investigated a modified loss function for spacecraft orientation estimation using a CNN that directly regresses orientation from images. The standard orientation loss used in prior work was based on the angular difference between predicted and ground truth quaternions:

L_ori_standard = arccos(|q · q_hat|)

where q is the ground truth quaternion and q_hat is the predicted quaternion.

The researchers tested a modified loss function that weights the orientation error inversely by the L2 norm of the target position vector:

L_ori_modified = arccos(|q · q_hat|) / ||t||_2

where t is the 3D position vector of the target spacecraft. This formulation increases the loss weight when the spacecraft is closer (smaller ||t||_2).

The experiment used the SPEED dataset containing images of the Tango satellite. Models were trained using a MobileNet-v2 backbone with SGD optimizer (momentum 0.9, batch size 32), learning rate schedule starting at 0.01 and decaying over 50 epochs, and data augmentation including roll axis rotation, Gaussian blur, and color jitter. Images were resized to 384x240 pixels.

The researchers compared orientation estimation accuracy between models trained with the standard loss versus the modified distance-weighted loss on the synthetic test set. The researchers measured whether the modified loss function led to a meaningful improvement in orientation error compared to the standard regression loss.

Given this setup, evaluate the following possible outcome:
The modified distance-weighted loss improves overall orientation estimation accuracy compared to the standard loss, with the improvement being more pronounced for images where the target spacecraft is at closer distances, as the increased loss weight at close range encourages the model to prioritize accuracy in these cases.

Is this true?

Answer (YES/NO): NO